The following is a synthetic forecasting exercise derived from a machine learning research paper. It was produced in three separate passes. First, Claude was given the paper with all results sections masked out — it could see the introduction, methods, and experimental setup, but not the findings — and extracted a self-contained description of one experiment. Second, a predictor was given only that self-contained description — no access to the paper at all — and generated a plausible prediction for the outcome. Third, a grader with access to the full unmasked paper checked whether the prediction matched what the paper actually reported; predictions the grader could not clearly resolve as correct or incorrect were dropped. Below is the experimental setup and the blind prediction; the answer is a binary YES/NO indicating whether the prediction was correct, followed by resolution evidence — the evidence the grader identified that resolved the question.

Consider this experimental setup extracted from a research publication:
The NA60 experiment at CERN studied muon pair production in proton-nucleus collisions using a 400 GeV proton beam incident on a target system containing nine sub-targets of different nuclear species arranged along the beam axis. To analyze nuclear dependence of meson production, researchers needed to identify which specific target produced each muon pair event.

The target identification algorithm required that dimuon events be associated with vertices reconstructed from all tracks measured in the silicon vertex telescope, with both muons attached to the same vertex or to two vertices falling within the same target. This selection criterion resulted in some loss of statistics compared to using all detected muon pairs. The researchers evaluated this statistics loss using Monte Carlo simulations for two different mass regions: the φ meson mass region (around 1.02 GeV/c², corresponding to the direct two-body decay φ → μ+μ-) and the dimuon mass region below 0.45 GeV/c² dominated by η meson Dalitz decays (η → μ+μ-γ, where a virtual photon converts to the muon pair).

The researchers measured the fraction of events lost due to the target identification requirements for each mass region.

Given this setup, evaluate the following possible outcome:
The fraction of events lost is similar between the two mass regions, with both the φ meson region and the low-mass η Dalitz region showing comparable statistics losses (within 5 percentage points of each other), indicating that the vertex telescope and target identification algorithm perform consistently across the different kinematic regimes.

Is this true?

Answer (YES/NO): NO